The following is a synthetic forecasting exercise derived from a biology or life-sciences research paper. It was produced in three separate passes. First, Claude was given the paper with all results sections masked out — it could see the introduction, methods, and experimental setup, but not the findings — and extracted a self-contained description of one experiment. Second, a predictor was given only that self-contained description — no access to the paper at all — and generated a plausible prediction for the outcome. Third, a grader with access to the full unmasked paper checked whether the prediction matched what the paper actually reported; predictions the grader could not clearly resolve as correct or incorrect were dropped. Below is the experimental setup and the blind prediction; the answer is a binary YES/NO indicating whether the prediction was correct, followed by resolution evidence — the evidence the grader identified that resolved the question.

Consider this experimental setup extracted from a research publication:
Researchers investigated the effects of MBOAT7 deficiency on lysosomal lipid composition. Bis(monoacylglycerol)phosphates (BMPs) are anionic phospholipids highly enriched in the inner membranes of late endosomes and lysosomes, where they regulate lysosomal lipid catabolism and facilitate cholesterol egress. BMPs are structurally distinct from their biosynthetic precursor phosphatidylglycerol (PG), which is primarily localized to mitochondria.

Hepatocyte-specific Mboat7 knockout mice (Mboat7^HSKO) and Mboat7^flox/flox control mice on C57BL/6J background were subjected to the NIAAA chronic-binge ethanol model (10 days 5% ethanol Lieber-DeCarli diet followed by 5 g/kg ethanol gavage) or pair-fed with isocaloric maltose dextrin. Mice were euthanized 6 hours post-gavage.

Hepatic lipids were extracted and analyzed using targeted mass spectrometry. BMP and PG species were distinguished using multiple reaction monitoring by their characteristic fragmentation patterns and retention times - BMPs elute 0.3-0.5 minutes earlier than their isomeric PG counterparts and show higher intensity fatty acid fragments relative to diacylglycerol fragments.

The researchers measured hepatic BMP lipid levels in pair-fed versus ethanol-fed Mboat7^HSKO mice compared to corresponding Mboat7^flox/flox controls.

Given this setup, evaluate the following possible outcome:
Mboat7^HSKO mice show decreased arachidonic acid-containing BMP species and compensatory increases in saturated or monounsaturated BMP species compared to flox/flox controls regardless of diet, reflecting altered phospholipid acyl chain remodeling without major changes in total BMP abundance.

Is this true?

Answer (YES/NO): NO